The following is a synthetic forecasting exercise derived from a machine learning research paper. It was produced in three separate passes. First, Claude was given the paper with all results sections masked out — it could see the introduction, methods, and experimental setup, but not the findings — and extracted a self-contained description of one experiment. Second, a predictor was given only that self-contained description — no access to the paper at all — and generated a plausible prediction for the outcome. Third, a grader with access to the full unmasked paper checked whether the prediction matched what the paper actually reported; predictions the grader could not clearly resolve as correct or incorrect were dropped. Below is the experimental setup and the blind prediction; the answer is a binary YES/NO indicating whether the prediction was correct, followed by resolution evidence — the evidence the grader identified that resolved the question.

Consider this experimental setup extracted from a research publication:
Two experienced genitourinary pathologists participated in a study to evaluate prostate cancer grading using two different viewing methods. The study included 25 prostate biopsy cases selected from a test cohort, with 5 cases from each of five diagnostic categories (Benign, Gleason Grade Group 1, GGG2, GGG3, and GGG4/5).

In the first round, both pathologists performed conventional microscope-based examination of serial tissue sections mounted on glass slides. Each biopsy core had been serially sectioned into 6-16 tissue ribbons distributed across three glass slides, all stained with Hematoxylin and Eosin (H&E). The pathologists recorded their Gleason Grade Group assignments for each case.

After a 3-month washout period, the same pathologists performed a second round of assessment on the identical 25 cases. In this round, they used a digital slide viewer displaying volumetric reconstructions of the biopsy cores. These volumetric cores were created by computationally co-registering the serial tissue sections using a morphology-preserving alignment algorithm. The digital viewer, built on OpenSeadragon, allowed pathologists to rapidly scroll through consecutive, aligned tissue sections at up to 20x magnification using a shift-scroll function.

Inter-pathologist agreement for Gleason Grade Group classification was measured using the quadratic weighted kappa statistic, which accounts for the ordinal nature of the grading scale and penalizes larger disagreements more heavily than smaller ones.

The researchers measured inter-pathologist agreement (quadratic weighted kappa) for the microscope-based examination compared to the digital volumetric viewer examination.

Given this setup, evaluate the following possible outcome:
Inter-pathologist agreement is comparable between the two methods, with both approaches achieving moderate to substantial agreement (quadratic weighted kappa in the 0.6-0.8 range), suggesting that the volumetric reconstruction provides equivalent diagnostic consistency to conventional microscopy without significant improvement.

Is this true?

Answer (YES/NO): NO